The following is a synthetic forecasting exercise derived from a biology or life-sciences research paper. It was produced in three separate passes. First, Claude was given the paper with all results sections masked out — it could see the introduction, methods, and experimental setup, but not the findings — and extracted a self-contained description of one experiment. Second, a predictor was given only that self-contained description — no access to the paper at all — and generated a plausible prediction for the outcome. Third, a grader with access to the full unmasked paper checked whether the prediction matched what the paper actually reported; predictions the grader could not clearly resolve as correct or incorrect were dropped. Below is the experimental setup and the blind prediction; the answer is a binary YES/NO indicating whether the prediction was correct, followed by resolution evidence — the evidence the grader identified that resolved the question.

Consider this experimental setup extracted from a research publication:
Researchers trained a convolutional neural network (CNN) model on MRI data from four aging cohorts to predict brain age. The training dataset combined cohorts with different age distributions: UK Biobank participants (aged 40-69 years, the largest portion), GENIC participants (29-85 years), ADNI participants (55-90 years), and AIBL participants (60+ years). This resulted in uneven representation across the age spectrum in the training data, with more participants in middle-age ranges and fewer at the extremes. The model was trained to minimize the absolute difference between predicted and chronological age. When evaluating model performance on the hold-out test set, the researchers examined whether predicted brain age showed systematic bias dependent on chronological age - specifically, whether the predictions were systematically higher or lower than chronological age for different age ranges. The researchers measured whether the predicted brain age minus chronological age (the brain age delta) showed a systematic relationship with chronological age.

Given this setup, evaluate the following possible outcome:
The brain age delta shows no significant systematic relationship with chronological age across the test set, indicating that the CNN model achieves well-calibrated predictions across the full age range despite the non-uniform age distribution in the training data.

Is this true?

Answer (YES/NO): NO